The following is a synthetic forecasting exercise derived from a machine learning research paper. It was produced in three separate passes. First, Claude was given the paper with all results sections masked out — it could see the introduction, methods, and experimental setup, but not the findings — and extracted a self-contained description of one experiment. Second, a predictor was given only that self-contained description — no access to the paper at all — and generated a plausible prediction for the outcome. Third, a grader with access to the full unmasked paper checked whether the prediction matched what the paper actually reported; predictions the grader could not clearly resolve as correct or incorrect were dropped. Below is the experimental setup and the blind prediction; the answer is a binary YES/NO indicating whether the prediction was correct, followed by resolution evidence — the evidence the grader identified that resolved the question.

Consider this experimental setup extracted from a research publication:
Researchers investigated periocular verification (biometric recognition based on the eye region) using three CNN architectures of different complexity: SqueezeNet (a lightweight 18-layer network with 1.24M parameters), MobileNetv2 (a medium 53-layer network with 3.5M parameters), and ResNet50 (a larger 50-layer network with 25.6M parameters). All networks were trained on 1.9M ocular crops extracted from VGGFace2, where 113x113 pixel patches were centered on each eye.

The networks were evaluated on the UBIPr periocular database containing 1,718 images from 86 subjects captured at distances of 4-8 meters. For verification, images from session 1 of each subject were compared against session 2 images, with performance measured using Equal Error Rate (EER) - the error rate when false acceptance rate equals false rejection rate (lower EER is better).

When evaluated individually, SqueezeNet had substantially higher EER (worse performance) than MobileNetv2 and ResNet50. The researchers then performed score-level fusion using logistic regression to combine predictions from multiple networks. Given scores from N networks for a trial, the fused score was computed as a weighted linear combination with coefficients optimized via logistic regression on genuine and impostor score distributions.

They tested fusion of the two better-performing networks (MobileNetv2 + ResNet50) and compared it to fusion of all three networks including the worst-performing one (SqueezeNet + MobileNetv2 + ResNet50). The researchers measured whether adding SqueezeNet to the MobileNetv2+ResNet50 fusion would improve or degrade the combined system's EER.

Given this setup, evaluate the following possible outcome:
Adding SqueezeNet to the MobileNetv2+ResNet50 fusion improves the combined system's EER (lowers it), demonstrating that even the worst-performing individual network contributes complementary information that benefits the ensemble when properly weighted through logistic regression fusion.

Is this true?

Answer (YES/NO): YES